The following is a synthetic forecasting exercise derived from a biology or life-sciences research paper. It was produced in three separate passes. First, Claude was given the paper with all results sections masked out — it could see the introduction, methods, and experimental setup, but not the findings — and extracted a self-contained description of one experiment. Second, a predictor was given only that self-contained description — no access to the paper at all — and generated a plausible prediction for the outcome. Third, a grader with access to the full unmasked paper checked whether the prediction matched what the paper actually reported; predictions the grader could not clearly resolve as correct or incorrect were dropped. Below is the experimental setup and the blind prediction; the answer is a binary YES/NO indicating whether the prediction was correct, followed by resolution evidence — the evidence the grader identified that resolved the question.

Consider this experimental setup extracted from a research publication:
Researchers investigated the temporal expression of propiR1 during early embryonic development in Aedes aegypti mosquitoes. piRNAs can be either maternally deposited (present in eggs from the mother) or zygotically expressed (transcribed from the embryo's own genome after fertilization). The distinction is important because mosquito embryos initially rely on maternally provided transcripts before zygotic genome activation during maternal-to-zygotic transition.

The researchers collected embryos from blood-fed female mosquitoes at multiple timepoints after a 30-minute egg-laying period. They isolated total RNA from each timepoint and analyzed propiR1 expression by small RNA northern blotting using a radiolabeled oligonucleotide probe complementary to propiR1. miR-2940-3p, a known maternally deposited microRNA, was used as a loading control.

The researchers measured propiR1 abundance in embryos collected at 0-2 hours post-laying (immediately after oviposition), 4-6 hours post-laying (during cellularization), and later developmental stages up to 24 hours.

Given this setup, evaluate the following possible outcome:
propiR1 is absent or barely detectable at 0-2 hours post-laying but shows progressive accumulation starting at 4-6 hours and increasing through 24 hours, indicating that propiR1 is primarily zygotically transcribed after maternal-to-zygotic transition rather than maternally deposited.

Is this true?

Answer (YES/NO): YES